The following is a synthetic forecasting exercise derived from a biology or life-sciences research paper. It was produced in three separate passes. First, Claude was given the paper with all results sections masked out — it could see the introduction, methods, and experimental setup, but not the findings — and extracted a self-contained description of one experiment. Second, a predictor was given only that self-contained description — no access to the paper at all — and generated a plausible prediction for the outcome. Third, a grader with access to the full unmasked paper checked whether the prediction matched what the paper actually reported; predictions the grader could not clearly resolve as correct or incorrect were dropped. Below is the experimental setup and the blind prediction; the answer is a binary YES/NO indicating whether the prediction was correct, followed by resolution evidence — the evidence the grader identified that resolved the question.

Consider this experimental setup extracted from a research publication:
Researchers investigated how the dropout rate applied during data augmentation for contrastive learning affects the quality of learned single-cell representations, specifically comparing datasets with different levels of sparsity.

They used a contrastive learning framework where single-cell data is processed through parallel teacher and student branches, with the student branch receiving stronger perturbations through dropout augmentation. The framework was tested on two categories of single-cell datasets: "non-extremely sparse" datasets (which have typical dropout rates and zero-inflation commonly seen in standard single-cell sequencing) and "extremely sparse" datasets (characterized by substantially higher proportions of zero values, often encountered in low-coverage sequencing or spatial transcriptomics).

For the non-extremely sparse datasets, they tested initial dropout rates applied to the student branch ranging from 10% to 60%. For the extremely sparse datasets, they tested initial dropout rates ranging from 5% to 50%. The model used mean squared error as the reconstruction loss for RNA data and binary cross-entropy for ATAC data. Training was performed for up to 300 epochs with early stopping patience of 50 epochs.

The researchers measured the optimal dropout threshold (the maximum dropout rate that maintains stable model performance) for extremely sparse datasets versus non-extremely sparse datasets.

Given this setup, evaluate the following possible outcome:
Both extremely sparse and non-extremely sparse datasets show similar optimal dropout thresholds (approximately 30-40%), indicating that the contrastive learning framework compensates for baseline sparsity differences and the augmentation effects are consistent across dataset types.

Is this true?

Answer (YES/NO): NO